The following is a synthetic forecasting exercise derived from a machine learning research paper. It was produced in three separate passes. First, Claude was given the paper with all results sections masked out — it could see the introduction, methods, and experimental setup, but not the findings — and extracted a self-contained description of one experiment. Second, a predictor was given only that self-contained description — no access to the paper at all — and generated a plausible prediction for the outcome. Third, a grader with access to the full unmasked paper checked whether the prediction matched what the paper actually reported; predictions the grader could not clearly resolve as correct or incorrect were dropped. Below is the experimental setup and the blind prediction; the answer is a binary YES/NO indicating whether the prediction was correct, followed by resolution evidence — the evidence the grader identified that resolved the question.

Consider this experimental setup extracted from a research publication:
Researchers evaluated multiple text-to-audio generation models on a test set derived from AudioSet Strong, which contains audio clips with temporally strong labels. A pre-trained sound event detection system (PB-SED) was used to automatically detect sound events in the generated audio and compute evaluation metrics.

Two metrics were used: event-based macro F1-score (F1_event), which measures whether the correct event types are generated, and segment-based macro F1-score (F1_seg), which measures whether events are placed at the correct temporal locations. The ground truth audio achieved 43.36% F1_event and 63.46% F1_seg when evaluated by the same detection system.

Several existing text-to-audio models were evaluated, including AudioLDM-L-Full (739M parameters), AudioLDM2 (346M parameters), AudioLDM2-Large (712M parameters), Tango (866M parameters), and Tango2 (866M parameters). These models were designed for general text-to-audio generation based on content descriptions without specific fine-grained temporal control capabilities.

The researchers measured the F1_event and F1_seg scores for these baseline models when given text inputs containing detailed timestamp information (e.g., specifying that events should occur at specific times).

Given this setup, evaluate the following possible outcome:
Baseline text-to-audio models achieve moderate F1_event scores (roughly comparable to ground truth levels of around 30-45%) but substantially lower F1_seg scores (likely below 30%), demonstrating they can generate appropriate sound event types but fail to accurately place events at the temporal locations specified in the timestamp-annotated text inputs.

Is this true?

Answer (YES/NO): NO